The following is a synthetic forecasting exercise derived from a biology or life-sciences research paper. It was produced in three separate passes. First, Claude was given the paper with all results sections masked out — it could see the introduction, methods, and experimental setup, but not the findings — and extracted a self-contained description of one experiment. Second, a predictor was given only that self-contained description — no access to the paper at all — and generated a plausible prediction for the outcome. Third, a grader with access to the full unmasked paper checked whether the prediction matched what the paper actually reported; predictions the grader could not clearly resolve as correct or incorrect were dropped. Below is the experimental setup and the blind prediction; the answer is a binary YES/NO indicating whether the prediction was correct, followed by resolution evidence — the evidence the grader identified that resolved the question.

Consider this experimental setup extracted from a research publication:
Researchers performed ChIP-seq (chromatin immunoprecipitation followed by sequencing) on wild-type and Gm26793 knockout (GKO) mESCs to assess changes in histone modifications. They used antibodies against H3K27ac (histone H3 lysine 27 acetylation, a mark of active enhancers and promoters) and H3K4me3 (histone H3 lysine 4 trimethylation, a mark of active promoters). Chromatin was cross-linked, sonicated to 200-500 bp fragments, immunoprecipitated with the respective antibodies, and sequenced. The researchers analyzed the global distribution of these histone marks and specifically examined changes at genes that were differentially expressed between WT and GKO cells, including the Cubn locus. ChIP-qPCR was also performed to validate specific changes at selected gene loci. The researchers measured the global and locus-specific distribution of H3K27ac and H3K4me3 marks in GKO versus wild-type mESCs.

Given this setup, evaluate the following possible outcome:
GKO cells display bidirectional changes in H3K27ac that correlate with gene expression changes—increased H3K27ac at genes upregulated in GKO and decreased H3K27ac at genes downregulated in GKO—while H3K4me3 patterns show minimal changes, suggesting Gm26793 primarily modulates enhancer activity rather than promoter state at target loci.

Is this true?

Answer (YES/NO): NO